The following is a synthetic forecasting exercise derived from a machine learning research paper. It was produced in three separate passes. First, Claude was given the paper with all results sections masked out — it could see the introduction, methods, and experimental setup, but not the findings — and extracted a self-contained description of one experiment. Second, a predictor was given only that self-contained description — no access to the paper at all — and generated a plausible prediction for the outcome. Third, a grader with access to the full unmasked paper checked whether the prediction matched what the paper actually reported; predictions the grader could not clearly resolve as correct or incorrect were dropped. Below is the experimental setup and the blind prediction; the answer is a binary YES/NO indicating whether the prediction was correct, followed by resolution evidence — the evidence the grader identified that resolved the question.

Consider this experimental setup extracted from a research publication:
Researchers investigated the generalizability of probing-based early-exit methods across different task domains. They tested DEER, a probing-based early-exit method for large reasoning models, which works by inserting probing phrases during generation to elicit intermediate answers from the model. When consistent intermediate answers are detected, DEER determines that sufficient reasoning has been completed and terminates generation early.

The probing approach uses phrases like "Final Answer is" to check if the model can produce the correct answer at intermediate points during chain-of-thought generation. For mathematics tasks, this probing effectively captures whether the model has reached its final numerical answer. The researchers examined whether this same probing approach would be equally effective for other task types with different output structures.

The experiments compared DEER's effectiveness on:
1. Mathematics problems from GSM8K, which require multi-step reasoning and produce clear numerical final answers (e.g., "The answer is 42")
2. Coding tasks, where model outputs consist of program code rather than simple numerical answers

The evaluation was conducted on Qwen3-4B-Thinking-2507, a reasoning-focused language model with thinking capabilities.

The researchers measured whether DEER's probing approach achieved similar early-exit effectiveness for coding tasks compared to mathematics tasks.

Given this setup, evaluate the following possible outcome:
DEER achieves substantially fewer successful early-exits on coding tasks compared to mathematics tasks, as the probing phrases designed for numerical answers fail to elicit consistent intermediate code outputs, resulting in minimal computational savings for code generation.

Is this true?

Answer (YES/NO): YES